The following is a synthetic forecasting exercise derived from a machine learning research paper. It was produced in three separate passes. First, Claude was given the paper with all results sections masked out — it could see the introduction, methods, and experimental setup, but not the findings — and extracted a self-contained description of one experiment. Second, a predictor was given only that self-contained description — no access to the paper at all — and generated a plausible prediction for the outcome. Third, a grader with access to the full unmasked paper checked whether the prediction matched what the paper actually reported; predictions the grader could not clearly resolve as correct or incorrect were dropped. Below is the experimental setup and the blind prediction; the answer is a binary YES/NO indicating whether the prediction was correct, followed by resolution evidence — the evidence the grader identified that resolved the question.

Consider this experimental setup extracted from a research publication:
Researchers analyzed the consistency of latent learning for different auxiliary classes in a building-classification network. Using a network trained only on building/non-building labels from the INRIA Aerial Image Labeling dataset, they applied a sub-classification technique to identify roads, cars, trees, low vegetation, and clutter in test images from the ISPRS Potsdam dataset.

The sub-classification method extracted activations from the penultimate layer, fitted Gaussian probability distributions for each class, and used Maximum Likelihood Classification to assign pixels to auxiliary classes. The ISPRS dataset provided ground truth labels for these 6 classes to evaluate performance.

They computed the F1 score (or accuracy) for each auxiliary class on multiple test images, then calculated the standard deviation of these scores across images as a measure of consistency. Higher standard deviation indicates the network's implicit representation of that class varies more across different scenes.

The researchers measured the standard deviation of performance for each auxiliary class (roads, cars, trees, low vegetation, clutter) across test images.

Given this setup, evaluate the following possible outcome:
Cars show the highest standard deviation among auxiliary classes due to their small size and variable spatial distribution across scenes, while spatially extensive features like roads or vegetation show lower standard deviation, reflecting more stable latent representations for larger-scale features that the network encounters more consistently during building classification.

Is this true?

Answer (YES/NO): NO